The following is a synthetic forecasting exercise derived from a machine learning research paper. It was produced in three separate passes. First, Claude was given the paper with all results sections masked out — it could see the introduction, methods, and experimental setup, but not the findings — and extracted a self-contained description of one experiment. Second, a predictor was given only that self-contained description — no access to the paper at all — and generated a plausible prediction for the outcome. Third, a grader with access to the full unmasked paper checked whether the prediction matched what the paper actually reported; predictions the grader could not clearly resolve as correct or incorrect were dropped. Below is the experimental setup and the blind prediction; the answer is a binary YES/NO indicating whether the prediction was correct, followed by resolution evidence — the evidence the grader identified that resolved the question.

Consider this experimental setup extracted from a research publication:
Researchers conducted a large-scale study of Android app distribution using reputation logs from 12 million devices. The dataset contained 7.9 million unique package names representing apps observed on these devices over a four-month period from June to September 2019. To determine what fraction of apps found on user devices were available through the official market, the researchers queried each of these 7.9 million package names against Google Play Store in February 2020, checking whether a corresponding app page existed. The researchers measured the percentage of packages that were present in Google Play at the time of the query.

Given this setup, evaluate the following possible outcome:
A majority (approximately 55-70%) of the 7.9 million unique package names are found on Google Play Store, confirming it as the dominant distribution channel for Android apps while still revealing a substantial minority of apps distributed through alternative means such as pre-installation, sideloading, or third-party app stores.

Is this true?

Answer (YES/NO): NO